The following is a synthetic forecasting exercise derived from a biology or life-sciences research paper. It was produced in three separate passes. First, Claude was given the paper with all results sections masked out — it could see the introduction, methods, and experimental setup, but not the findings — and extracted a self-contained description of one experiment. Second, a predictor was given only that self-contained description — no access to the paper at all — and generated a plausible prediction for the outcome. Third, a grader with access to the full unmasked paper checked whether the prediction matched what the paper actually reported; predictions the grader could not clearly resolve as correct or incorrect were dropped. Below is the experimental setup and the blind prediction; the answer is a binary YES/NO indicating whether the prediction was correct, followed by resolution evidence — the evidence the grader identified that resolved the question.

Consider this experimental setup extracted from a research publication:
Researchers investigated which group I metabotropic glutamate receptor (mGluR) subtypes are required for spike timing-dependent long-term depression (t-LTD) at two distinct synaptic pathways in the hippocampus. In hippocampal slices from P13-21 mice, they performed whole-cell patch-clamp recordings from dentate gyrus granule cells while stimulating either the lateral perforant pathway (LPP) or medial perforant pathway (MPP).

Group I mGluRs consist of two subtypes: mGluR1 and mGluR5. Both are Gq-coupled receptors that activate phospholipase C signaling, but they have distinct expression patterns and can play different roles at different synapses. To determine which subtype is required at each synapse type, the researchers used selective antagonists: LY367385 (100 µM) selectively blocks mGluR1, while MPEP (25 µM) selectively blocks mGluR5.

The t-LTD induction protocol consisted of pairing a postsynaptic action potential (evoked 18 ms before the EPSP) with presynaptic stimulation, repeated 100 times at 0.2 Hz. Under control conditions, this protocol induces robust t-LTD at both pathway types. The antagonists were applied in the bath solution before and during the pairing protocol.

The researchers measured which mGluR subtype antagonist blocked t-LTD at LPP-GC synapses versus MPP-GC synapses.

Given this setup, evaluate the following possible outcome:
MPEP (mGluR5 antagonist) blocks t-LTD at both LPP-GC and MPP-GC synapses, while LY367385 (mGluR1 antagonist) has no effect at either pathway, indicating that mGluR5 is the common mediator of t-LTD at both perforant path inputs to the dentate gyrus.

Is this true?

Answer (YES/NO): NO